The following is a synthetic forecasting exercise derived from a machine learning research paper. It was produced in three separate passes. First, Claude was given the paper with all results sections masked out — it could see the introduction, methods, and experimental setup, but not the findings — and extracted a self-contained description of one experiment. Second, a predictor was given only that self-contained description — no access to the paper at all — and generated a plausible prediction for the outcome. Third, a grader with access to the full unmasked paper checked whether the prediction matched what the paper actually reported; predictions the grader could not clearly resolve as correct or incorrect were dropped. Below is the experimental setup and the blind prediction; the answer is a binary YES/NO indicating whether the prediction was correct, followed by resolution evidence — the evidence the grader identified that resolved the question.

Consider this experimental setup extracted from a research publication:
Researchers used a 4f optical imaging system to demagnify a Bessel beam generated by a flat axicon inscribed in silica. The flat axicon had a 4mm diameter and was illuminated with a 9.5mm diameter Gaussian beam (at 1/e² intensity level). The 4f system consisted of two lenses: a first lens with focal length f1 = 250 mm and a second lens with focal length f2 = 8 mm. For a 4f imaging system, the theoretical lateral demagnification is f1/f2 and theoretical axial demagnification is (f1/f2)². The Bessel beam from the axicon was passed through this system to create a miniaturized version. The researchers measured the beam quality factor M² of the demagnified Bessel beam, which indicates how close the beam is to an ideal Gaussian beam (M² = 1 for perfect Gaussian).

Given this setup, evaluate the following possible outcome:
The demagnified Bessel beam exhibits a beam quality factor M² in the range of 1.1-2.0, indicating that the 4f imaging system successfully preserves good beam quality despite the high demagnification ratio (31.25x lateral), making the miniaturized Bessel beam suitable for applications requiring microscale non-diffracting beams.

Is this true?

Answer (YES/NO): YES